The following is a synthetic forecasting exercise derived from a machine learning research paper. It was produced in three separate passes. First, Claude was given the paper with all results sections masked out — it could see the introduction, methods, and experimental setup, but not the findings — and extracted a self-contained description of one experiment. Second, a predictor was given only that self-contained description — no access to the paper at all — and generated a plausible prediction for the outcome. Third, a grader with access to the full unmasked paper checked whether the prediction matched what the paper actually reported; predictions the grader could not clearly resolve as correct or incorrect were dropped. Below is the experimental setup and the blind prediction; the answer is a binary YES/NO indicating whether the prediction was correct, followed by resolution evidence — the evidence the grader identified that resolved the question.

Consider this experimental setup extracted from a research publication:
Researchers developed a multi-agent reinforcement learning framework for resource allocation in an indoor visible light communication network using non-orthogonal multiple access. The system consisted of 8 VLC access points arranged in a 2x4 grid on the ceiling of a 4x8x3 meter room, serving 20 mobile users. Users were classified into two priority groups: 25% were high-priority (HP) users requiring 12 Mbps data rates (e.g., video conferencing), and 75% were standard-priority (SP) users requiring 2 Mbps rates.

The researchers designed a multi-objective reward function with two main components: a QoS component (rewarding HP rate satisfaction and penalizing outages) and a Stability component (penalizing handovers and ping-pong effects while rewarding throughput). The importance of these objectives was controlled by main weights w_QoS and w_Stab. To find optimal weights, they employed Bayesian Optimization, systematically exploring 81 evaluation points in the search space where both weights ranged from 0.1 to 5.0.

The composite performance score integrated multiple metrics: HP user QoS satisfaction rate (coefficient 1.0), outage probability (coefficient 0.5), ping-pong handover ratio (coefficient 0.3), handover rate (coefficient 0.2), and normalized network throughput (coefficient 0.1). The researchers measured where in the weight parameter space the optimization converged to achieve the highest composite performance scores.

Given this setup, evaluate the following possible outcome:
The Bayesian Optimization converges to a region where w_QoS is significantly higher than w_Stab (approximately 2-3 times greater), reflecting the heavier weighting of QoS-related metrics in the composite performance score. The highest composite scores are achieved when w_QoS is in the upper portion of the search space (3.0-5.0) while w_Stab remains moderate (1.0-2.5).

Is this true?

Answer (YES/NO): NO